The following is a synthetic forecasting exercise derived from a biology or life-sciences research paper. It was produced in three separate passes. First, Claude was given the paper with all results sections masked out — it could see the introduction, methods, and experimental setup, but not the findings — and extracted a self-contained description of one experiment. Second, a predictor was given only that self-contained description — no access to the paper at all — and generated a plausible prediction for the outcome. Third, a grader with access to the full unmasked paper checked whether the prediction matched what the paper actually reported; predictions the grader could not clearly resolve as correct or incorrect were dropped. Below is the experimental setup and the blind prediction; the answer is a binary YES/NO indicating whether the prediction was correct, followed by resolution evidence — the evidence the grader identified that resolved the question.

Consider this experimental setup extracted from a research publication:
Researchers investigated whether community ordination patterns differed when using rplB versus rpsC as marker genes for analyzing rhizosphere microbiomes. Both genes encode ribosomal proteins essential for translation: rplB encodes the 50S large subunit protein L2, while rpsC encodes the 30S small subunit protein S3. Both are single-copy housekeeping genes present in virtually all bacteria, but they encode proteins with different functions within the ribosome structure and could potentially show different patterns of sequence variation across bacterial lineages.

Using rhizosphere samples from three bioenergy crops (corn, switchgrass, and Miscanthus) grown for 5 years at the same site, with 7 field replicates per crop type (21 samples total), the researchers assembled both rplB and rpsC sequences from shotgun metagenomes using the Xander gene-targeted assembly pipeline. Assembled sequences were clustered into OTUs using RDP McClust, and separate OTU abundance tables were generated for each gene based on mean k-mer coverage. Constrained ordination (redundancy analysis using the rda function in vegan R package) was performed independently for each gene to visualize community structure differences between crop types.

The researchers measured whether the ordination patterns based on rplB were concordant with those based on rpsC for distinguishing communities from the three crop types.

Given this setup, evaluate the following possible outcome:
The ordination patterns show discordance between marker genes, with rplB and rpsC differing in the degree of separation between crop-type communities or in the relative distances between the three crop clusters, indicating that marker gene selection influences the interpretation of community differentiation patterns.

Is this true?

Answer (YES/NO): NO